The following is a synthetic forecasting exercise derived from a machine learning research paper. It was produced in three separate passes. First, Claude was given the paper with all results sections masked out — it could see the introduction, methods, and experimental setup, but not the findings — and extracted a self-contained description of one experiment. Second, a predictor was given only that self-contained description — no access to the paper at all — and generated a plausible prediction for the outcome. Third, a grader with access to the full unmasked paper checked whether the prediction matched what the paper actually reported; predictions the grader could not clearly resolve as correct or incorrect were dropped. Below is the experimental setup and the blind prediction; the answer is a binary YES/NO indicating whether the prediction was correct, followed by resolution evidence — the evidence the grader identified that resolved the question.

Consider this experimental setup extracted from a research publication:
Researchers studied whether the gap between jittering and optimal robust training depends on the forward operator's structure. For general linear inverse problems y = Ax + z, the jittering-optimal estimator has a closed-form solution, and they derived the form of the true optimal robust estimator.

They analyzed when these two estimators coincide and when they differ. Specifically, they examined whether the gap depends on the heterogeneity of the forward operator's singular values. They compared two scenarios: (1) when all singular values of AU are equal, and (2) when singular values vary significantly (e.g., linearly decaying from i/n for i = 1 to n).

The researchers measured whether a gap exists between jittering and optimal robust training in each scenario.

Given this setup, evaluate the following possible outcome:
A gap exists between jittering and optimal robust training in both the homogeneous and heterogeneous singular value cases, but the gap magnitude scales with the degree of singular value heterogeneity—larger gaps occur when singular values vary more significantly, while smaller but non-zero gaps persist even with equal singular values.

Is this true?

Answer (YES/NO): NO